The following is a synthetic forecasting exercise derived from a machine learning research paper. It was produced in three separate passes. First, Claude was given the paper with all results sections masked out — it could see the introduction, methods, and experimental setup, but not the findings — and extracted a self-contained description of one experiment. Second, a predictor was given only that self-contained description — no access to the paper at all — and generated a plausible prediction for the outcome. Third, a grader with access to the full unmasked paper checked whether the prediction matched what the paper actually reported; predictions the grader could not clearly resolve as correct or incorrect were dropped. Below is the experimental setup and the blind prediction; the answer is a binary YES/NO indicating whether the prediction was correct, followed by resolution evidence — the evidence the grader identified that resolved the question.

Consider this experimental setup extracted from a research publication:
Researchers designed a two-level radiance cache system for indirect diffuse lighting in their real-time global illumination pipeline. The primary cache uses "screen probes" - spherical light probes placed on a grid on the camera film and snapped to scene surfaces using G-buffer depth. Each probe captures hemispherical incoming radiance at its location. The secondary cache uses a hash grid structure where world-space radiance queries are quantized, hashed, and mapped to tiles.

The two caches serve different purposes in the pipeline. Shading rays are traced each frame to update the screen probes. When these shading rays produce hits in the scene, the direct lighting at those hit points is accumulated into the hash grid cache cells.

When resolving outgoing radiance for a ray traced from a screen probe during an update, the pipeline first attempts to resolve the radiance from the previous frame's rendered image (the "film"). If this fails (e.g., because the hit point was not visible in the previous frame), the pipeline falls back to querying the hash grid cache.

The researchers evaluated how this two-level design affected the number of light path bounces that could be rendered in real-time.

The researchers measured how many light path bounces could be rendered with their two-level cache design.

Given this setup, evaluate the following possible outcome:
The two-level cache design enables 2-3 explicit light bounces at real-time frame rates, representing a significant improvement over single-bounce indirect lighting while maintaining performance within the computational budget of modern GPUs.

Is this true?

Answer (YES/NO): NO